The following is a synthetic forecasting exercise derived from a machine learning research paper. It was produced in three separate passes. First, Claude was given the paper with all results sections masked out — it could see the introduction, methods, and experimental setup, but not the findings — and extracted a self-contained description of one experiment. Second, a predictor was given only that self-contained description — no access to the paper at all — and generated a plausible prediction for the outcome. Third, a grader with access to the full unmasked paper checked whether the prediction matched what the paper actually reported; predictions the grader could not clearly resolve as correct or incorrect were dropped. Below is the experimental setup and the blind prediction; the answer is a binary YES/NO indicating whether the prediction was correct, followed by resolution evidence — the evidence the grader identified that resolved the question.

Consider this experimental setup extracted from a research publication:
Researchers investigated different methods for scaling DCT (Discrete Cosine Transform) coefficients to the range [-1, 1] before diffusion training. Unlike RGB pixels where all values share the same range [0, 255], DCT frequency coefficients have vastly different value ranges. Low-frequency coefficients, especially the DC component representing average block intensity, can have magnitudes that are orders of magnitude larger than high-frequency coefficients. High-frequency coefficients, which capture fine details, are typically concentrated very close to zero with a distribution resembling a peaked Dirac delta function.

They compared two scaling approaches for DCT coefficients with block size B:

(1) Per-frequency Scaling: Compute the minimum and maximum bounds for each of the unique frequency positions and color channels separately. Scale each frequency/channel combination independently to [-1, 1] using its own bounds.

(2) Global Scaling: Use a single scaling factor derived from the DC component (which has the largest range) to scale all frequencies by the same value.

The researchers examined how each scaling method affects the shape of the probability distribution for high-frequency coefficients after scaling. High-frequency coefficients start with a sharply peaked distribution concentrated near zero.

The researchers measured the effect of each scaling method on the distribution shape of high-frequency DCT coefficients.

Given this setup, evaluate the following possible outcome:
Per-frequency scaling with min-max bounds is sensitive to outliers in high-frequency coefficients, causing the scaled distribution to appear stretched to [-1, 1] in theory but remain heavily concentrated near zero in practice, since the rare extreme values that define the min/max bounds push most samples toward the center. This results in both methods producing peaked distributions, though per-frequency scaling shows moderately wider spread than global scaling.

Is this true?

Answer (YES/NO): NO